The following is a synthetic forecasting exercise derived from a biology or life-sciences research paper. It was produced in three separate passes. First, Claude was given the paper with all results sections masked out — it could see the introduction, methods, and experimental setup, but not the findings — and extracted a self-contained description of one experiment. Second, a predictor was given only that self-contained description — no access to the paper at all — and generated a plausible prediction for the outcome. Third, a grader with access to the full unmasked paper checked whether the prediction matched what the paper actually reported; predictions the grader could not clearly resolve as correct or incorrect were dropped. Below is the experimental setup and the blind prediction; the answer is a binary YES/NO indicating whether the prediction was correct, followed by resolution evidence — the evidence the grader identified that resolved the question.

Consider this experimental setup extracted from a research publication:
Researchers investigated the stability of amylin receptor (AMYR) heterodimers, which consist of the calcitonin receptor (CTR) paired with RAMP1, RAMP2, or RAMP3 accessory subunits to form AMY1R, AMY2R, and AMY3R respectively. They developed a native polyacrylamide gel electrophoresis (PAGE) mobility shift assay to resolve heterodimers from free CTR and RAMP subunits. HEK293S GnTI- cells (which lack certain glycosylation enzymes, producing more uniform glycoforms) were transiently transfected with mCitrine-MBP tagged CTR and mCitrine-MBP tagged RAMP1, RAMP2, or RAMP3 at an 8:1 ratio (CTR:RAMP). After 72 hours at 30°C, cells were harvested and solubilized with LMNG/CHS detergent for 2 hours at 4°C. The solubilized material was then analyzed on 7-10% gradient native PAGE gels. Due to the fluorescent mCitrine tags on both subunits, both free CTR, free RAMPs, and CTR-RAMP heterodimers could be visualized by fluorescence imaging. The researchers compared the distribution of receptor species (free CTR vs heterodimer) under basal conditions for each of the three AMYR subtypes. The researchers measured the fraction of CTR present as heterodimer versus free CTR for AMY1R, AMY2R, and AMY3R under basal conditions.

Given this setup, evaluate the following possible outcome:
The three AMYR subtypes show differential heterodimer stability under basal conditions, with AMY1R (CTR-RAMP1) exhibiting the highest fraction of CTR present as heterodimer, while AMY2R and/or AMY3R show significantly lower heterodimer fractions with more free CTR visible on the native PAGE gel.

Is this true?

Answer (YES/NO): NO